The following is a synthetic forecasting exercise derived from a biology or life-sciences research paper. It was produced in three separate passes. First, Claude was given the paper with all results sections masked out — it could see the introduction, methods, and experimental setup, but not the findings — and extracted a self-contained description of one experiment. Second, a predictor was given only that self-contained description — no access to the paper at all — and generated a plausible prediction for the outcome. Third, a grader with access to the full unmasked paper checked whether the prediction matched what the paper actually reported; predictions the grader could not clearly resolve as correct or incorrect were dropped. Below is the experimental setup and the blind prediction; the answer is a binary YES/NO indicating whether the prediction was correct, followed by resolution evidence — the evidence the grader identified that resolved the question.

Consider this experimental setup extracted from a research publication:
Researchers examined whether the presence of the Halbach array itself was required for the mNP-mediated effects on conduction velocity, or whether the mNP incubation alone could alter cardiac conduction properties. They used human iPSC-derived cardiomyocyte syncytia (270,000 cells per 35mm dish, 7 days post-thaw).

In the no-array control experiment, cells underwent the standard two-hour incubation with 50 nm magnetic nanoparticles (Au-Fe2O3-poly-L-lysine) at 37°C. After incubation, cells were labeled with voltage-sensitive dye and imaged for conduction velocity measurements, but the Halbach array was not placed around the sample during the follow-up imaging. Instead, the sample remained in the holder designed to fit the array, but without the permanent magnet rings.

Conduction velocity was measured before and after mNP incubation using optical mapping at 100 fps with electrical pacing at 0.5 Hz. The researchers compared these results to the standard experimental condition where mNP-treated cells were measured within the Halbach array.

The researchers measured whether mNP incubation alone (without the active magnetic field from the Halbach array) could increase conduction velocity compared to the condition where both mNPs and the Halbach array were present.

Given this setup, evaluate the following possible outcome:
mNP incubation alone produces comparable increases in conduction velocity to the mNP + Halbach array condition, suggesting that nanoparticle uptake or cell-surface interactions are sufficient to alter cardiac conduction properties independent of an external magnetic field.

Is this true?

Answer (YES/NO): NO